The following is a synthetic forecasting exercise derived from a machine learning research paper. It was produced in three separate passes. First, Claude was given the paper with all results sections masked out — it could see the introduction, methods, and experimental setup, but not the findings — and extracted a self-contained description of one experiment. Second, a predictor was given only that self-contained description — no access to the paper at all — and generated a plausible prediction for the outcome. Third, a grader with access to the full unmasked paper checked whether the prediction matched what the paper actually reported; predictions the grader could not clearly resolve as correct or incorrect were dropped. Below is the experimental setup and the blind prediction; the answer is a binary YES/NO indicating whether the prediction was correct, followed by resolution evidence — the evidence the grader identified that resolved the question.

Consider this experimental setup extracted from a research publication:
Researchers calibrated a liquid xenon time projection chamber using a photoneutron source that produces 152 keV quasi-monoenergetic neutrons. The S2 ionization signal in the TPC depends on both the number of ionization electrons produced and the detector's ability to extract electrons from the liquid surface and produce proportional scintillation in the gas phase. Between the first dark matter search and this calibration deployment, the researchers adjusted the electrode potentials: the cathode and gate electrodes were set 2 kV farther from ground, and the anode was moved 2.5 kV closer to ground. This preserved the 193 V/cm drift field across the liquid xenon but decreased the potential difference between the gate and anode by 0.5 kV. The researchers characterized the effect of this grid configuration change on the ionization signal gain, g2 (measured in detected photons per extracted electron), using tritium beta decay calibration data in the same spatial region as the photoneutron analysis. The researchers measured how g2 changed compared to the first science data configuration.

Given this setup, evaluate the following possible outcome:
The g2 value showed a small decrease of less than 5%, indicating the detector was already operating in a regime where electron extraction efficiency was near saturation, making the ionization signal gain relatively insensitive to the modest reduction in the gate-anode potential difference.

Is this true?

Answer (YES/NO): NO